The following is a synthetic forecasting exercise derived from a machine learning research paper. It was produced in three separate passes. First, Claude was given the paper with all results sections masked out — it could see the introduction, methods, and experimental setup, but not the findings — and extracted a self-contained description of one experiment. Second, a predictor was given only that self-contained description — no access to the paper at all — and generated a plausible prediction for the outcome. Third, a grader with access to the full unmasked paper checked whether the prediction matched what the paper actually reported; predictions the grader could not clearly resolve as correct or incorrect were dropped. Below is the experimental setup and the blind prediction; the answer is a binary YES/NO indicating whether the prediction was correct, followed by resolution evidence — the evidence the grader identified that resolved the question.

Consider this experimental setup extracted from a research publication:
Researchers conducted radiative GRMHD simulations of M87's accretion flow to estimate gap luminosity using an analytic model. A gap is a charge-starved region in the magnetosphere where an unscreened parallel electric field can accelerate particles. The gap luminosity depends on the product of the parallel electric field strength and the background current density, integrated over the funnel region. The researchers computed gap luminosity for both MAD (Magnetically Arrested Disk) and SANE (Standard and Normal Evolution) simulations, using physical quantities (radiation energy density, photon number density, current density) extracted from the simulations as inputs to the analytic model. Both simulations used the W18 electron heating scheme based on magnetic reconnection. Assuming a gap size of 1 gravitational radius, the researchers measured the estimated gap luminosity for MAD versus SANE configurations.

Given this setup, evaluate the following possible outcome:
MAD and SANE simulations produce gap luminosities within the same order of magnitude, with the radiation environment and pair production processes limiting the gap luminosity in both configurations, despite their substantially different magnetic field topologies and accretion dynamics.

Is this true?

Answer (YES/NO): NO